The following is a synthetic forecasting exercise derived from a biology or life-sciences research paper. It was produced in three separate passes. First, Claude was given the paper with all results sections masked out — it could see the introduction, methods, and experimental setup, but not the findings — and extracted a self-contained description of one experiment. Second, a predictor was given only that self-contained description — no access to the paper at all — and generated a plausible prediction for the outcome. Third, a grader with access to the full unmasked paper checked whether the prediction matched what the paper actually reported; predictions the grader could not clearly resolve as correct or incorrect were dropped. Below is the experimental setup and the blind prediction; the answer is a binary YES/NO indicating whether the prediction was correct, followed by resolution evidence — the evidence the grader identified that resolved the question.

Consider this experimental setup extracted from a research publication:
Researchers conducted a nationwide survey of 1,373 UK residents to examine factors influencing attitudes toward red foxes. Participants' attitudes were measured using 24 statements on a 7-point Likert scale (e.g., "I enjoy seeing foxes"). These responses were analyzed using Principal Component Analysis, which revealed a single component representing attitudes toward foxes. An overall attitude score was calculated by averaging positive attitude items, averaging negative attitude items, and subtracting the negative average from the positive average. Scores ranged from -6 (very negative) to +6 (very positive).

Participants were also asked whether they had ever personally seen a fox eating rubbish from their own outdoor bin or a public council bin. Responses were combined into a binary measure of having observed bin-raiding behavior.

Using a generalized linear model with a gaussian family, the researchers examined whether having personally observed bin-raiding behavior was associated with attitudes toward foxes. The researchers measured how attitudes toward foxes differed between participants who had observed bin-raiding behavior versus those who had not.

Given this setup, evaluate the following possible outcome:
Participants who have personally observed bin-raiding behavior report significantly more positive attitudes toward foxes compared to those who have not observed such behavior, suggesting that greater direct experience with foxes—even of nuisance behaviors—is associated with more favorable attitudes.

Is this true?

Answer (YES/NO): NO